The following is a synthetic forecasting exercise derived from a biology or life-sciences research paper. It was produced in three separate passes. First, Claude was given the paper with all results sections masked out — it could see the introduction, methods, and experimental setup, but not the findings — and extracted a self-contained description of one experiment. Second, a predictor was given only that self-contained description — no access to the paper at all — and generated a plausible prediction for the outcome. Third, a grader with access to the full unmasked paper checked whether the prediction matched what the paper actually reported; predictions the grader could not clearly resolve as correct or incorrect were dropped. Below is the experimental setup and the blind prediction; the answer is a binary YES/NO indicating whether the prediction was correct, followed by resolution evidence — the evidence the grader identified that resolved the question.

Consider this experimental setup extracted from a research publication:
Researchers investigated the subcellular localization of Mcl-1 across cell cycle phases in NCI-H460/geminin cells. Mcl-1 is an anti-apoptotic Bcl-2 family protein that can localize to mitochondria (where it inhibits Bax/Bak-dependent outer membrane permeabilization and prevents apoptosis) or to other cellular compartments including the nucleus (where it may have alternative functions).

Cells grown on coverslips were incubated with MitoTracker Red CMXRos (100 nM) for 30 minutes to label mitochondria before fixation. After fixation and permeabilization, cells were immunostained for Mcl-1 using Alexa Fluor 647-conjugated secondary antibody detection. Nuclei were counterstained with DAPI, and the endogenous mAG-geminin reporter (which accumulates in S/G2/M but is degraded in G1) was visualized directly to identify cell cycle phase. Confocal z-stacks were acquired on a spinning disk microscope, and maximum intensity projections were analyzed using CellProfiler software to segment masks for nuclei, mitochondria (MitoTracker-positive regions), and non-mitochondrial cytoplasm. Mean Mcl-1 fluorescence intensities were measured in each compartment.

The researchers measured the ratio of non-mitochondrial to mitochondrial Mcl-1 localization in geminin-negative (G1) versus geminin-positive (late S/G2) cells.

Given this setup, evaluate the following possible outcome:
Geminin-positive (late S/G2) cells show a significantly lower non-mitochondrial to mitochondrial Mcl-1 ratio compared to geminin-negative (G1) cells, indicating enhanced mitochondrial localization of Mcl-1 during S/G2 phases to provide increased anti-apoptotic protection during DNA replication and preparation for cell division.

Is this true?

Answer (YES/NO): YES